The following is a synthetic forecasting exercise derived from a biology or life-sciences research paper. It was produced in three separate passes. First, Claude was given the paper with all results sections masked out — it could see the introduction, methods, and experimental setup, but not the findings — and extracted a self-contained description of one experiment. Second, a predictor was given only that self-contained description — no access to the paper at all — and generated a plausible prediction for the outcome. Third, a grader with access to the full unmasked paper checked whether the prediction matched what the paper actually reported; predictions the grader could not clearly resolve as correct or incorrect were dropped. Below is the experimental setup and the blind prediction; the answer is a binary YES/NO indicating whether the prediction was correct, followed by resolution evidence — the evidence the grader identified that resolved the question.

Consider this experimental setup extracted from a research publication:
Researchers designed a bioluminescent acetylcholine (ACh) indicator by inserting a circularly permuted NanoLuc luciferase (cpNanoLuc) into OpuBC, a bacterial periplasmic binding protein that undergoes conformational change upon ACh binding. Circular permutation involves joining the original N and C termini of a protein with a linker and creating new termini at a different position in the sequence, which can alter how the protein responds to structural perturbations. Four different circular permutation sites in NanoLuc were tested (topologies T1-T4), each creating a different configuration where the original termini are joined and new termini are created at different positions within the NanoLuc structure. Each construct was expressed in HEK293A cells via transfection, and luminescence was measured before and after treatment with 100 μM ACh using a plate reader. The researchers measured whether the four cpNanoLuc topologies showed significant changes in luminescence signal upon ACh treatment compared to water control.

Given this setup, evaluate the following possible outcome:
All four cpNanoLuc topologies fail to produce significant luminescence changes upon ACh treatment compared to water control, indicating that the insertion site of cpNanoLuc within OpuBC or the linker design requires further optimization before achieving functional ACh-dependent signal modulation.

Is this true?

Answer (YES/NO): NO